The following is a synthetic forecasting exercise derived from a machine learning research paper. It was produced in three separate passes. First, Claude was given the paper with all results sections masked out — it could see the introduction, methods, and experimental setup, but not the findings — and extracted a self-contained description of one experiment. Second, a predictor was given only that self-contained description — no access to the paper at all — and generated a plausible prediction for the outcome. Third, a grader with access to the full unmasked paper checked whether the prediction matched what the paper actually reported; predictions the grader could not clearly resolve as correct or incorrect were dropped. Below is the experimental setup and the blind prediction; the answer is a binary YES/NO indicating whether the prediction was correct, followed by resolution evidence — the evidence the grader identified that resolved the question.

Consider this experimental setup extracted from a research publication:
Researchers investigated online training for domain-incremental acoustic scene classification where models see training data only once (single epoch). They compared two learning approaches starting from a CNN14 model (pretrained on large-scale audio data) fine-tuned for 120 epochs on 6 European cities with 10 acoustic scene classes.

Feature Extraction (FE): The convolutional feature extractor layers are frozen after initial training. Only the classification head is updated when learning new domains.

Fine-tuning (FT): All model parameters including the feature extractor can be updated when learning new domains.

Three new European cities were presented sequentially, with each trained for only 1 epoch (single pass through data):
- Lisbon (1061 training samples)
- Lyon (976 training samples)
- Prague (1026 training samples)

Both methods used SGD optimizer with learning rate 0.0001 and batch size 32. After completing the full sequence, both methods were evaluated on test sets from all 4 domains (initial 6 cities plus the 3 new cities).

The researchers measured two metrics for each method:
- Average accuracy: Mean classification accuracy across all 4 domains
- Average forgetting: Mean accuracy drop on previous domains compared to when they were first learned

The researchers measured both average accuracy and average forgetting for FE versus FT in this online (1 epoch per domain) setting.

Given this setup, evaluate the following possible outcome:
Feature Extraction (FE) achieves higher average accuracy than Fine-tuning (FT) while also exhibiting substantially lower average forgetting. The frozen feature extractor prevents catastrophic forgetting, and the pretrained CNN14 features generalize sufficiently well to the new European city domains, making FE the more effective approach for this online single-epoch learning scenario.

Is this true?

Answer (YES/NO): NO